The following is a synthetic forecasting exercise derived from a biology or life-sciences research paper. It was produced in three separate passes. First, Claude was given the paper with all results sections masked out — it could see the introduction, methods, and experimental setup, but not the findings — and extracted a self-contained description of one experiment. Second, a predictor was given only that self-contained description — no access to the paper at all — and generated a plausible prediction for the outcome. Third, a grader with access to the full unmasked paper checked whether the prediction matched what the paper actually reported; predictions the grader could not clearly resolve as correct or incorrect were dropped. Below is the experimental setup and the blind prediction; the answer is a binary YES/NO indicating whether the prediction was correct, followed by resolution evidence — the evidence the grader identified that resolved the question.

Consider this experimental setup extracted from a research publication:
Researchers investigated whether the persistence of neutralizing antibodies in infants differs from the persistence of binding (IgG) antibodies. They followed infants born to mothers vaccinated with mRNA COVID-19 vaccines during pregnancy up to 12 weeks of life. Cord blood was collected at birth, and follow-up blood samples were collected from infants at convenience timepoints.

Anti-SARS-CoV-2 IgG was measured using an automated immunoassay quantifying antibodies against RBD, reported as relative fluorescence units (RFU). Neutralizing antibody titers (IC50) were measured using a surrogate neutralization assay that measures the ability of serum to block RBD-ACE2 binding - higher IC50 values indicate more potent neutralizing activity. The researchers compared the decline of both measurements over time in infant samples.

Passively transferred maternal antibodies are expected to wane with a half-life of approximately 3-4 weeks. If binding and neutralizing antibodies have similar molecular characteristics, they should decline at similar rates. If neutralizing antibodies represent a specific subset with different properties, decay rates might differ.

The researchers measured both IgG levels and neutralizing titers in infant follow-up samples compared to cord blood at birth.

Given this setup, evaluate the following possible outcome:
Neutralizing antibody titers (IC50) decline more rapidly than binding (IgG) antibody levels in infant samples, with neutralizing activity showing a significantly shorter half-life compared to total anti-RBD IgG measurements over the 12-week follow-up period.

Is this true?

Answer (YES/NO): NO